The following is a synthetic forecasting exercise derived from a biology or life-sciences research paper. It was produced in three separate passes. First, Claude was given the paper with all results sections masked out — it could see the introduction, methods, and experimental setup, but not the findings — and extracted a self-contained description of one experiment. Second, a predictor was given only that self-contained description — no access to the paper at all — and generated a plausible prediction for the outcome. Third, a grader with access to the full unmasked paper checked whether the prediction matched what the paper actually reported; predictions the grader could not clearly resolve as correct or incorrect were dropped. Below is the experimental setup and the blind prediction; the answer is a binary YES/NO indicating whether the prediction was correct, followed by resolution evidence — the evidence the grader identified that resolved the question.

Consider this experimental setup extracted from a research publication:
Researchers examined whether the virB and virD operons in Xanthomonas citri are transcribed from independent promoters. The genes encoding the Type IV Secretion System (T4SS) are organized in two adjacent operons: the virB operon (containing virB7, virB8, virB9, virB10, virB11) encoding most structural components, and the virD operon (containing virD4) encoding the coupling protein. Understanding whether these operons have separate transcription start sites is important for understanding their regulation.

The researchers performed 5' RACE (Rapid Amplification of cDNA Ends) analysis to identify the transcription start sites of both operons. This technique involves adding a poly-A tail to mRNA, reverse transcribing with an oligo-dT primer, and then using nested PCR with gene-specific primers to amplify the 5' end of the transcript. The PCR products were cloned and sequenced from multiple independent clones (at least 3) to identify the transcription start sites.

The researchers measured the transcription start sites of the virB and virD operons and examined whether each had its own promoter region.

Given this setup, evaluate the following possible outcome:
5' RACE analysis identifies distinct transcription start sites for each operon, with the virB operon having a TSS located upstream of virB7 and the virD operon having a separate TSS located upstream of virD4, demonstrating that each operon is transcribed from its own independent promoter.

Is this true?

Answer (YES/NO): YES